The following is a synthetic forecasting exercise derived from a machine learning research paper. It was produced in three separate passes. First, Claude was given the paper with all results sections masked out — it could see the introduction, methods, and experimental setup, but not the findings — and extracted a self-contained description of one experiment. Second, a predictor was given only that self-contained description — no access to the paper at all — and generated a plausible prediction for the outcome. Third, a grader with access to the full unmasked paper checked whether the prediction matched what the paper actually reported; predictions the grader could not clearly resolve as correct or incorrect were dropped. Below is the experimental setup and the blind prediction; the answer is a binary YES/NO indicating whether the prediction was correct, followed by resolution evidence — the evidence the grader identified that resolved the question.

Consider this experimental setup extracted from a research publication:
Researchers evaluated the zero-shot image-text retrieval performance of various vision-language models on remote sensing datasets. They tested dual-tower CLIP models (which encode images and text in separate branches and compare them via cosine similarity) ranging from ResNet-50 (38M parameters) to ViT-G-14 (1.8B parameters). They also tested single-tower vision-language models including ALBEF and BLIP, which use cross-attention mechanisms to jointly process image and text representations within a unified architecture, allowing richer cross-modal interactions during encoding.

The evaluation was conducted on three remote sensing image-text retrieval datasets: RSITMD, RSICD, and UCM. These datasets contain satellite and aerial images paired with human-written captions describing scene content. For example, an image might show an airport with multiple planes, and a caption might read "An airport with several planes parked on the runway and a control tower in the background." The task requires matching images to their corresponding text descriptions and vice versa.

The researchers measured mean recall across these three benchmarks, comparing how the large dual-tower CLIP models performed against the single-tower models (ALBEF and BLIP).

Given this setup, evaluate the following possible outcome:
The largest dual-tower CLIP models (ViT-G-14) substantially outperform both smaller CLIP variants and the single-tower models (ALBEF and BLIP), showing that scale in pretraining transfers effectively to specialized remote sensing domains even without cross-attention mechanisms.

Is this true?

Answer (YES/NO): YES